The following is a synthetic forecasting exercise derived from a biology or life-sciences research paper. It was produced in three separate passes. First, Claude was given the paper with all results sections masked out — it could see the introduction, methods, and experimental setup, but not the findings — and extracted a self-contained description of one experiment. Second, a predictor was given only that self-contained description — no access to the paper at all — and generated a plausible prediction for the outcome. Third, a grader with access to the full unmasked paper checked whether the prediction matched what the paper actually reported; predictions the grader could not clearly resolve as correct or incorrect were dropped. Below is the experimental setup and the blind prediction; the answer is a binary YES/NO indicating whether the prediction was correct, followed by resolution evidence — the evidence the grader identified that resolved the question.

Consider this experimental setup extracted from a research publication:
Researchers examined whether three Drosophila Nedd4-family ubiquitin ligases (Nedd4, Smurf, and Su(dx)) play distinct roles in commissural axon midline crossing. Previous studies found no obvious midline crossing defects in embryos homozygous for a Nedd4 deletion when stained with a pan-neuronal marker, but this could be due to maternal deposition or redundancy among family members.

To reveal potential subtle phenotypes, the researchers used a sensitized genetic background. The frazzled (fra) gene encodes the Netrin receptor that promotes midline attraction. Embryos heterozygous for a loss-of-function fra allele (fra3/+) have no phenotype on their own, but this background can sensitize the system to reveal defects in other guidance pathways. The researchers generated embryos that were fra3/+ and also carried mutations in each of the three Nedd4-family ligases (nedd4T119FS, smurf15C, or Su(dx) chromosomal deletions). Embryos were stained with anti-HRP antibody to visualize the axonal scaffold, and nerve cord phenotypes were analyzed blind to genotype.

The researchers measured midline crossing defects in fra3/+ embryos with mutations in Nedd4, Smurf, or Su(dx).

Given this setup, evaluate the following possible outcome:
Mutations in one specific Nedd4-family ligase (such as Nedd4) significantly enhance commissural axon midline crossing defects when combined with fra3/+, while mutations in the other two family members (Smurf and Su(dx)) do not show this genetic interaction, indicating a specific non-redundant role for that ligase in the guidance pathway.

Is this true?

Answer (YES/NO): YES